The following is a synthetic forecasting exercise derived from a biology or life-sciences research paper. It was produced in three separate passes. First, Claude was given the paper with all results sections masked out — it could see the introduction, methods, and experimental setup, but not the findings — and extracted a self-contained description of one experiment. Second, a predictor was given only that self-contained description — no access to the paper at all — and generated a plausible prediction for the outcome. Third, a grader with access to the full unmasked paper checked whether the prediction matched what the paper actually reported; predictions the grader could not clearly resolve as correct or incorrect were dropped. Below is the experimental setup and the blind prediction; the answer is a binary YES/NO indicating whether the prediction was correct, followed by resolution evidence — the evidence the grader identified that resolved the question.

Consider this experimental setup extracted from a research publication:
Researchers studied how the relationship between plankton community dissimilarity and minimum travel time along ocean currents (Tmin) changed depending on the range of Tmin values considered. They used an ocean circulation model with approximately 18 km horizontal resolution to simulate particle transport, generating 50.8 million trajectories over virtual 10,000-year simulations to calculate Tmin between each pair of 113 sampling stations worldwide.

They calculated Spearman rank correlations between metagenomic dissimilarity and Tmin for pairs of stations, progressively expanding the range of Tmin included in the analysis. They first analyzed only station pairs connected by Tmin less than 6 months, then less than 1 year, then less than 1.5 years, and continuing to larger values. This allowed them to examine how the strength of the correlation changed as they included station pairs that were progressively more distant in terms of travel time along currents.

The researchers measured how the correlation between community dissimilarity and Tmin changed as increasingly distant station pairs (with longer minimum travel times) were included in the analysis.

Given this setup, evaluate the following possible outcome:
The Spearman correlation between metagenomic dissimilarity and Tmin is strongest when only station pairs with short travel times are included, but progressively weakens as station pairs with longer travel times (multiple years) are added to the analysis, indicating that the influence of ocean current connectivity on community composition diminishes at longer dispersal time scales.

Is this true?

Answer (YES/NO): NO